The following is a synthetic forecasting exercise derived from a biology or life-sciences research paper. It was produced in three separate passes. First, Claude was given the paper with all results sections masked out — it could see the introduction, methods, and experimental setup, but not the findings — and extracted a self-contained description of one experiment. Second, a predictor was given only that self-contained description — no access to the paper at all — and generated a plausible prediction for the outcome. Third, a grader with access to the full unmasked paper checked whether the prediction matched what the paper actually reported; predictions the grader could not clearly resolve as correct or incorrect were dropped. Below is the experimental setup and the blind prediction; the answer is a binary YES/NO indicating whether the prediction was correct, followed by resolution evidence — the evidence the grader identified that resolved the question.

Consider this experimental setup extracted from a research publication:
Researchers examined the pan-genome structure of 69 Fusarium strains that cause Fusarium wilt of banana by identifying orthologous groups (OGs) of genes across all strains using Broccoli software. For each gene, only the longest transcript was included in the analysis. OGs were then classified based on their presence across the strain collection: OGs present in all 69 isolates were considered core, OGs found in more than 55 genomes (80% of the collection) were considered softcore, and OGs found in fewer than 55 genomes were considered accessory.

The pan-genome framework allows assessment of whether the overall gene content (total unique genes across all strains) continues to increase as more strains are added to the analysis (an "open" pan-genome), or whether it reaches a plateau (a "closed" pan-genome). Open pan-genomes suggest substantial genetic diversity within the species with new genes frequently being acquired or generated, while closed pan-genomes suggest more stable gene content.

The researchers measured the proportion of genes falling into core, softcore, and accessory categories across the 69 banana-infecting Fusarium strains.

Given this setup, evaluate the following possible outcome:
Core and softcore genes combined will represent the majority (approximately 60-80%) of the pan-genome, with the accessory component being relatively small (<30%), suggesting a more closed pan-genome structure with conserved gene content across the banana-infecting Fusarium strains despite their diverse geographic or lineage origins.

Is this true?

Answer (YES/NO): YES